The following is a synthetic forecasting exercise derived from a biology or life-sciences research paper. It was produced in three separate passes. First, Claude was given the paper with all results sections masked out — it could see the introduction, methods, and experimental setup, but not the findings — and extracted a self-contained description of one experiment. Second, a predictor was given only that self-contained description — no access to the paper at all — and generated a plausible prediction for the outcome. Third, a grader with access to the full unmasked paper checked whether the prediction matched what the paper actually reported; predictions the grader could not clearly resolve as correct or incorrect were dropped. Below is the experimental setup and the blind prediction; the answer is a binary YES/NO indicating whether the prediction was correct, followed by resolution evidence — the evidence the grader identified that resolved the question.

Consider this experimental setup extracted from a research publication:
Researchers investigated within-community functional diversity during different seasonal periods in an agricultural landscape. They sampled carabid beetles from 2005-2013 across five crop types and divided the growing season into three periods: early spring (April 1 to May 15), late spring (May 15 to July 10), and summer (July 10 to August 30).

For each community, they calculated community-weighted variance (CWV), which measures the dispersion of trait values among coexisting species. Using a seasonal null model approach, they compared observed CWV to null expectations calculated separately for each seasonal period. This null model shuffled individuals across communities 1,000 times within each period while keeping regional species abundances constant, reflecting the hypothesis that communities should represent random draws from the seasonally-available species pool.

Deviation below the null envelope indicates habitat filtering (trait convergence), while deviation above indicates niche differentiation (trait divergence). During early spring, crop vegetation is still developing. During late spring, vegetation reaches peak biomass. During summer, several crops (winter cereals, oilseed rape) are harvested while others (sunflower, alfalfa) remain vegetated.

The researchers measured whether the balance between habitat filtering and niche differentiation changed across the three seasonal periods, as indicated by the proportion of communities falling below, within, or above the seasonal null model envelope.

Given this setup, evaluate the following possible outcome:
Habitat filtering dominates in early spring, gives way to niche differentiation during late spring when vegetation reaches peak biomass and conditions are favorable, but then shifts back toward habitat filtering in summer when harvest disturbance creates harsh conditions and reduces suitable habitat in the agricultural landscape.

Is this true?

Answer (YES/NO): NO